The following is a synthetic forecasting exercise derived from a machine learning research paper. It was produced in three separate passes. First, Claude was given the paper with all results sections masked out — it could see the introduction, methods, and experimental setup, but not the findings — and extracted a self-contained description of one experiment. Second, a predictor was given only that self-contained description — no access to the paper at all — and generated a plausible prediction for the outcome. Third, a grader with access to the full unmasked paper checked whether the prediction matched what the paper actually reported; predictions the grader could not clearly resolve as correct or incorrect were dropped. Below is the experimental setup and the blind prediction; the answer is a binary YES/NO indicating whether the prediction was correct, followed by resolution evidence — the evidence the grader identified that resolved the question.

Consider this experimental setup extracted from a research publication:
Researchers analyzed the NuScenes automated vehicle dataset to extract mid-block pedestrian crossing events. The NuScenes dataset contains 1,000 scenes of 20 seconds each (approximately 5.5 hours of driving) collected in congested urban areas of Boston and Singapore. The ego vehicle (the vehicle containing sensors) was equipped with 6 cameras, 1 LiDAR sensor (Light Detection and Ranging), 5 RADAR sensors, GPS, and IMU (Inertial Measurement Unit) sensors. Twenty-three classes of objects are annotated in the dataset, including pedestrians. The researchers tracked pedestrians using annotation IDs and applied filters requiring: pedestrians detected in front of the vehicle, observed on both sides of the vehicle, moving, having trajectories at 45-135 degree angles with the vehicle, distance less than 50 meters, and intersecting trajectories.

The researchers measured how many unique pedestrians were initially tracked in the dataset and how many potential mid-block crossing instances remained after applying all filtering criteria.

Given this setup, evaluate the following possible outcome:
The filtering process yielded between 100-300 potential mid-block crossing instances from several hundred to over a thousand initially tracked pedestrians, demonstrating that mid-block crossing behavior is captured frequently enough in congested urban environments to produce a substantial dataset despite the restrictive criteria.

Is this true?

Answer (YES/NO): NO